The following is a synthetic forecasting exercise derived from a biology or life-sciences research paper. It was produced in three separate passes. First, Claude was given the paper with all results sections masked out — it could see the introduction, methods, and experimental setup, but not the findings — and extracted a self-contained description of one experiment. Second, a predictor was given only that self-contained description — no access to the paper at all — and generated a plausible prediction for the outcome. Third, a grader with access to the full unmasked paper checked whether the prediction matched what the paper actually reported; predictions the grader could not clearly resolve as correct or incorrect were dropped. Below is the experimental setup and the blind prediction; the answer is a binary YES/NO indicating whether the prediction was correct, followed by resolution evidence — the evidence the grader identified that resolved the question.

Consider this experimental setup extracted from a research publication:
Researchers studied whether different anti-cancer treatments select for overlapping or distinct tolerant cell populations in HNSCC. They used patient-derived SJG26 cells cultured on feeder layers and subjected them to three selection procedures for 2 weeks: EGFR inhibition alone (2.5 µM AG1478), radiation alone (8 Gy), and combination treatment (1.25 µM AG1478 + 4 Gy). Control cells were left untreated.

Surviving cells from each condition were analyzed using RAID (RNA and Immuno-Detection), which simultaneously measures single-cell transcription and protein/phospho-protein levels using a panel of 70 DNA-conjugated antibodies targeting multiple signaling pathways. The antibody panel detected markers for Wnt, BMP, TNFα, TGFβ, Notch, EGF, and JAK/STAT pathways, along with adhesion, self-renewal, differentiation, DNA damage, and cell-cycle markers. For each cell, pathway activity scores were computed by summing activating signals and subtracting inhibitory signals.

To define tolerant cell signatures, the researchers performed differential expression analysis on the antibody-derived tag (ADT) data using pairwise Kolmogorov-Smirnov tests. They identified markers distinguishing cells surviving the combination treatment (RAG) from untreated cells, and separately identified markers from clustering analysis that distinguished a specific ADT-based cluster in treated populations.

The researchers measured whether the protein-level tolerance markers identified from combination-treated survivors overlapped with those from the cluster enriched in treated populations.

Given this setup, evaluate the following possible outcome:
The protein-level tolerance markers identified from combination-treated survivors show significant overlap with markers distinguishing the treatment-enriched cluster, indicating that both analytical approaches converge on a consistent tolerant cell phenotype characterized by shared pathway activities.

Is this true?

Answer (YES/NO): YES